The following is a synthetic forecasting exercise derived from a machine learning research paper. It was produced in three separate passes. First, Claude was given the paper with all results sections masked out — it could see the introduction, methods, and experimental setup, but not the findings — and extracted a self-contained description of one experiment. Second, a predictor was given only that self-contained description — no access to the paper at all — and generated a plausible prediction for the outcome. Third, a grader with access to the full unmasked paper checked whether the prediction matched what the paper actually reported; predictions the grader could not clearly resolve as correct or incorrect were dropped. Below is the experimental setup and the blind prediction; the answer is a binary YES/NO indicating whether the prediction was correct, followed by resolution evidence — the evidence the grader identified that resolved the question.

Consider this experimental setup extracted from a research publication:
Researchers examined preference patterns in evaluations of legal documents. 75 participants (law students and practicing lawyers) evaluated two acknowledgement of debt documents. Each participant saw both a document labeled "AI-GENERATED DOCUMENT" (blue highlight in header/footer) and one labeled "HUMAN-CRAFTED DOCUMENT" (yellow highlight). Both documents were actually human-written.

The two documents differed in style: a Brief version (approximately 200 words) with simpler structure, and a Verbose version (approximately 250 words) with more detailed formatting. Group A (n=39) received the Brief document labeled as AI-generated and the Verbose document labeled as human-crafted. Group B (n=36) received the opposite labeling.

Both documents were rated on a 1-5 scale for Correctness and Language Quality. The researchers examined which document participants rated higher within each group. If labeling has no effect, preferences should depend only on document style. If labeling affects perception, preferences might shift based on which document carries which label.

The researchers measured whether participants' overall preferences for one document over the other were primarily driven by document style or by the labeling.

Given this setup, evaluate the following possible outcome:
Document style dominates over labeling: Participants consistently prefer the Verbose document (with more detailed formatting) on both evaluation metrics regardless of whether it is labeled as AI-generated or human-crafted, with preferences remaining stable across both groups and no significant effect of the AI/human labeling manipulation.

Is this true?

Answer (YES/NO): NO